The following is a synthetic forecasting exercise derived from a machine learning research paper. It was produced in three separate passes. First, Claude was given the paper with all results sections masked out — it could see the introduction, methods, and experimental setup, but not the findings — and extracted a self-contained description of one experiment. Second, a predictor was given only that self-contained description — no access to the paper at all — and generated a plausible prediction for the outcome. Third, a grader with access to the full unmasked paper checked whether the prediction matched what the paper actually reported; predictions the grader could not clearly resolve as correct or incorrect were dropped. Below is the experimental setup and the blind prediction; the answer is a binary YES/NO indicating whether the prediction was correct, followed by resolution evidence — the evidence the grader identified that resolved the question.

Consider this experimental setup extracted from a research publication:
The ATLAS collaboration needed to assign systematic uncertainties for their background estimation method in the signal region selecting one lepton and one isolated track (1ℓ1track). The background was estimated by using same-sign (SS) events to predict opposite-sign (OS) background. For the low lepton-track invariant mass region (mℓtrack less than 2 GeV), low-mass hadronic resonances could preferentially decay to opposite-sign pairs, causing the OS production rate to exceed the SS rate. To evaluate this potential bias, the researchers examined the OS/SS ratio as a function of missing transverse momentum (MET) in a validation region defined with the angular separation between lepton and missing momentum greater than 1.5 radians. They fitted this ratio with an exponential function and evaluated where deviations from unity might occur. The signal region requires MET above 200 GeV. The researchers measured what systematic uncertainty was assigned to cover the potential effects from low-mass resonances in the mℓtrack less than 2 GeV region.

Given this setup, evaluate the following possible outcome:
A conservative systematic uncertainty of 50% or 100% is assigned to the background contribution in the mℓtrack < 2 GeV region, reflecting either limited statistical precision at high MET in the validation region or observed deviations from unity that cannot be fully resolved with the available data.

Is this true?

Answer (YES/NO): NO